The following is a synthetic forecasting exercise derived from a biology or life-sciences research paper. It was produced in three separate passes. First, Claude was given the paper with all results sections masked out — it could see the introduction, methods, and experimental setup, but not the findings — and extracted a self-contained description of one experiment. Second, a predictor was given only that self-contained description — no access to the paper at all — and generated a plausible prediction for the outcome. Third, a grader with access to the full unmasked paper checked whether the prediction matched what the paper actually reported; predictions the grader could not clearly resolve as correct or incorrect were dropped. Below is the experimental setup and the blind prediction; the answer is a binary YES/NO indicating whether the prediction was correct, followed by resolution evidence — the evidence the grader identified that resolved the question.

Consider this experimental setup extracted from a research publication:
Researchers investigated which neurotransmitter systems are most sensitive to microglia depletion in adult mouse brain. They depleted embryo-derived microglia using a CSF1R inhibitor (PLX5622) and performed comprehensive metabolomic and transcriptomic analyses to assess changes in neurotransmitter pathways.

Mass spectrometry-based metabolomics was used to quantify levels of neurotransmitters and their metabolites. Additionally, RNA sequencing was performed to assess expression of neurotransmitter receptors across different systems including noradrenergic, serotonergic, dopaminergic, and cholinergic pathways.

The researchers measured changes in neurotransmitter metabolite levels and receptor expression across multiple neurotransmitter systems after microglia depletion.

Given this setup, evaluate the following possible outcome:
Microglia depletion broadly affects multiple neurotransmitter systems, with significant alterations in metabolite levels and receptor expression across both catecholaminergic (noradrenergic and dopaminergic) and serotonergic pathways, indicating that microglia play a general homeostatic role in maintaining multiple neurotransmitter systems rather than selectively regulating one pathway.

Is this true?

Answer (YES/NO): NO